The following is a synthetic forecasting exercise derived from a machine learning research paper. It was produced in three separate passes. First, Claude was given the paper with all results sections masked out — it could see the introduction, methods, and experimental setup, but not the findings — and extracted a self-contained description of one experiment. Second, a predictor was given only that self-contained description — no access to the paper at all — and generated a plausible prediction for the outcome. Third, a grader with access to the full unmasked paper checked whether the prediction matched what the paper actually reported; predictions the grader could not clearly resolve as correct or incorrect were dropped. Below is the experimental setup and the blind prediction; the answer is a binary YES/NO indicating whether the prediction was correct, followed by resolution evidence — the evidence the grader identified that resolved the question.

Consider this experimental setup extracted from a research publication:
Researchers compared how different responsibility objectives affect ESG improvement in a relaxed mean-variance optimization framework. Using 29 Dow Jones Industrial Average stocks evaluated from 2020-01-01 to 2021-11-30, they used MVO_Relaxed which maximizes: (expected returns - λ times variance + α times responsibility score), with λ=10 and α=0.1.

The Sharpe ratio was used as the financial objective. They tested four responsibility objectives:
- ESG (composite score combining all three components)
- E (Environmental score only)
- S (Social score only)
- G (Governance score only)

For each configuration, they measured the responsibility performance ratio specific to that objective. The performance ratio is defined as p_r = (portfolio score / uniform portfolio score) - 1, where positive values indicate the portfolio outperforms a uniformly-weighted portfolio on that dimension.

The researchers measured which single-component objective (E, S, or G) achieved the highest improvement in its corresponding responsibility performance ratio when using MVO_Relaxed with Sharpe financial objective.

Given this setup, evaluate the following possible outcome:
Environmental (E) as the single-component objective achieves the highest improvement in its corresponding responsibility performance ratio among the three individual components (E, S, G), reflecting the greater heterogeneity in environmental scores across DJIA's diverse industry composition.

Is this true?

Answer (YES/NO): NO